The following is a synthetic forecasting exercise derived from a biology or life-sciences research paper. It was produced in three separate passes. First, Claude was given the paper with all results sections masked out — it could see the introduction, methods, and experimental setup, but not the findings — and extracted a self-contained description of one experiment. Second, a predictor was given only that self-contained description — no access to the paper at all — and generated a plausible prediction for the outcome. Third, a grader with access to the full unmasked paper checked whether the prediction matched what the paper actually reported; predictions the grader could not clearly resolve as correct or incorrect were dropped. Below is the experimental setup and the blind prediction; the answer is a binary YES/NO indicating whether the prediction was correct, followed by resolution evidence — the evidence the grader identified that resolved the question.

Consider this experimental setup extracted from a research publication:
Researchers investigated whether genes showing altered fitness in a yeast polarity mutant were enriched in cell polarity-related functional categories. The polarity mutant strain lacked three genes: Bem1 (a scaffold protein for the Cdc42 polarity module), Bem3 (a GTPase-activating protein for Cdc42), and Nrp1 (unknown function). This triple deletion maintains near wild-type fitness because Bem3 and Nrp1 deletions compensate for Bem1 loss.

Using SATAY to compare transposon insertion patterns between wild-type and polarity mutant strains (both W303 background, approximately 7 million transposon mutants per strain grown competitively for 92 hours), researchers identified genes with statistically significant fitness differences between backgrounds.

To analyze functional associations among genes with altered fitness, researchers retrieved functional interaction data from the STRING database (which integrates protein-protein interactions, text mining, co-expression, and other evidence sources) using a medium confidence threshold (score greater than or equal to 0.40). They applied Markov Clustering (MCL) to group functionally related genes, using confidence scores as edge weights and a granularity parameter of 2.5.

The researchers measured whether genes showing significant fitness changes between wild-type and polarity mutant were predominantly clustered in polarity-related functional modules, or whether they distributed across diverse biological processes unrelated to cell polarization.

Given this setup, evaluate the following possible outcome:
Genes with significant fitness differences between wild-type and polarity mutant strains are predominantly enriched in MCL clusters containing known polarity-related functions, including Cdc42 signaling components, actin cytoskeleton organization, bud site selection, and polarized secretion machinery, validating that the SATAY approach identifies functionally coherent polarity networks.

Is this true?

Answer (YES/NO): NO